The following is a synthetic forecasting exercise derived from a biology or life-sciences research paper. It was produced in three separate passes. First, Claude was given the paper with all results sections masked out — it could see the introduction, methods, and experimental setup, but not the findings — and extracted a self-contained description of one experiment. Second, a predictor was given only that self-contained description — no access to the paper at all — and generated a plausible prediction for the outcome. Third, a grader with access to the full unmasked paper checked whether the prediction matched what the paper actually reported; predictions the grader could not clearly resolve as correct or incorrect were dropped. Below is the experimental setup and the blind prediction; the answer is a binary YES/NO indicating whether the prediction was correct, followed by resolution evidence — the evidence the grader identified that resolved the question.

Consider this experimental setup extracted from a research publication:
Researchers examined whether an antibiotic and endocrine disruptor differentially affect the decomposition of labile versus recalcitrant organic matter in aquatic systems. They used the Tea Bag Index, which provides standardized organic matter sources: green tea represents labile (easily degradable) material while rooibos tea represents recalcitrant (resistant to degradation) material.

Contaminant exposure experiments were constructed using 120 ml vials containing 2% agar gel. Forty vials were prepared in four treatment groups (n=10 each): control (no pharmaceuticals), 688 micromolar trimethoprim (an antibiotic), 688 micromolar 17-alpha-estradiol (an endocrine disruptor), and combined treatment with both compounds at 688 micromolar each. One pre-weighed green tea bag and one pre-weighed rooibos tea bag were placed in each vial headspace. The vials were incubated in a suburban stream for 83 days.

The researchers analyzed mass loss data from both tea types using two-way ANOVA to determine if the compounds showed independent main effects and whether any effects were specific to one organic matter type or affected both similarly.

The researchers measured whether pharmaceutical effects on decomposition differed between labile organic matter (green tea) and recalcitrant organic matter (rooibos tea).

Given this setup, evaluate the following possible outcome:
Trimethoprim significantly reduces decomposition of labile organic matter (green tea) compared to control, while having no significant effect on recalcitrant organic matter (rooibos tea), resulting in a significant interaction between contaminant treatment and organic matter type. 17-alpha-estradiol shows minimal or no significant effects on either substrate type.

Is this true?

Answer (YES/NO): NO